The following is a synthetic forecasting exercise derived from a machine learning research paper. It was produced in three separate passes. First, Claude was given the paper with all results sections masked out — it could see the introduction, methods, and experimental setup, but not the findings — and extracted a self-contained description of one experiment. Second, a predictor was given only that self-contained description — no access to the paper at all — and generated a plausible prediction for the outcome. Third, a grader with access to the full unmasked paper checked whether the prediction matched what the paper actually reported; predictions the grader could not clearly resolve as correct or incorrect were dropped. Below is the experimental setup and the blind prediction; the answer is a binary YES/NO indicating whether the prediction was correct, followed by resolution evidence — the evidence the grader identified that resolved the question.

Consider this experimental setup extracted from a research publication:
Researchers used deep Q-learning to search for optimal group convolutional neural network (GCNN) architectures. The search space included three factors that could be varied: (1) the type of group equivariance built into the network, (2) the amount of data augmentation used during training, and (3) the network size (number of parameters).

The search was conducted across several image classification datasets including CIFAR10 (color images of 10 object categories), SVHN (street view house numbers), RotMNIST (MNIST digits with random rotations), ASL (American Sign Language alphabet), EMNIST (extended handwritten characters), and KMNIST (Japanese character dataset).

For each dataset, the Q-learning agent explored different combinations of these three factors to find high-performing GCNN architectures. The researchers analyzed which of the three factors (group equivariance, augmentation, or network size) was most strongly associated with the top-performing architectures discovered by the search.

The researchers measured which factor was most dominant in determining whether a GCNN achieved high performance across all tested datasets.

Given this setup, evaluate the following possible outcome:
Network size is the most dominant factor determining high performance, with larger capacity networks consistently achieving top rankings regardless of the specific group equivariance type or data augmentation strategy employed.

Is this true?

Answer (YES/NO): NO